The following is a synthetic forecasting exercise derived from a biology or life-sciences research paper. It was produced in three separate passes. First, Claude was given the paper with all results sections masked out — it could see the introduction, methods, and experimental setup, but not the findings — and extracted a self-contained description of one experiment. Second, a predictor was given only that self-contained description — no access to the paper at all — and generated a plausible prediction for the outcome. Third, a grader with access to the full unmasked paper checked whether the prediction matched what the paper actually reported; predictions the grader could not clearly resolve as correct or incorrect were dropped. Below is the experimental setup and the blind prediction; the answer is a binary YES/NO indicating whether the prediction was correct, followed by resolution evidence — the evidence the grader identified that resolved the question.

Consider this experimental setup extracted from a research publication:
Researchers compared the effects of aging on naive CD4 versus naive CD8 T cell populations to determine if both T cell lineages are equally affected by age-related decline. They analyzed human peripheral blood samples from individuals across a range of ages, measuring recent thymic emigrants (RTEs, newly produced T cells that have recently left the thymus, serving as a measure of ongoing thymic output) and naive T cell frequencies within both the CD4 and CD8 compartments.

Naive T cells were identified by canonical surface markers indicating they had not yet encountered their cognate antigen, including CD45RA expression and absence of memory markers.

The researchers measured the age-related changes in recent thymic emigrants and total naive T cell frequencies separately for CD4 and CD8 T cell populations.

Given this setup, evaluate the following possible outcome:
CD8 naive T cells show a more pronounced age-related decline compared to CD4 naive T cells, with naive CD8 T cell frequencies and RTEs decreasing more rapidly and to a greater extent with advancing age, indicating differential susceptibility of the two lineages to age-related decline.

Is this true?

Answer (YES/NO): NO